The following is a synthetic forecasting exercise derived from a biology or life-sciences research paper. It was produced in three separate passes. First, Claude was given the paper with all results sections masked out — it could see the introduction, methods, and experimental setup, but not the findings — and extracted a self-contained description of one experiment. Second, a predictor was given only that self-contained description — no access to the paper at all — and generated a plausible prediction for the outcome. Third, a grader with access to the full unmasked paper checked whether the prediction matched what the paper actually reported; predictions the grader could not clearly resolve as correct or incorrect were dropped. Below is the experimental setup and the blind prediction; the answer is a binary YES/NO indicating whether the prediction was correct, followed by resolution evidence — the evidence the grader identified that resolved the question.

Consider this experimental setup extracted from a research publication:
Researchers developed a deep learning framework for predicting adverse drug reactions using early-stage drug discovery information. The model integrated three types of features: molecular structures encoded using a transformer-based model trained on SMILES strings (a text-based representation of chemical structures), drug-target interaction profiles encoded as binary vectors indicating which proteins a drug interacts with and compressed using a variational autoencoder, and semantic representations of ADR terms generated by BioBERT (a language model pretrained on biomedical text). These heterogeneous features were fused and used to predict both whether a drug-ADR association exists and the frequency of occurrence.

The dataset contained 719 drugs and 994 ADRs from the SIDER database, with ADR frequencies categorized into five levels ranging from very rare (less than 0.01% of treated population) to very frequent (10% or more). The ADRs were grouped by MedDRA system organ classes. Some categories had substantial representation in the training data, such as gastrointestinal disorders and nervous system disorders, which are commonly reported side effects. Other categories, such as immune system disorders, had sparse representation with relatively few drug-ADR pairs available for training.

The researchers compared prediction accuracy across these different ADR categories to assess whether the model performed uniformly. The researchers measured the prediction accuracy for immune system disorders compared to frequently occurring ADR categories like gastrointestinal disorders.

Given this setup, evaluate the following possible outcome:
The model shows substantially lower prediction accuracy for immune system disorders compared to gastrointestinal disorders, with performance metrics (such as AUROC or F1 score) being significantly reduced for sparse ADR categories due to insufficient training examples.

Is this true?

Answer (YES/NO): NO